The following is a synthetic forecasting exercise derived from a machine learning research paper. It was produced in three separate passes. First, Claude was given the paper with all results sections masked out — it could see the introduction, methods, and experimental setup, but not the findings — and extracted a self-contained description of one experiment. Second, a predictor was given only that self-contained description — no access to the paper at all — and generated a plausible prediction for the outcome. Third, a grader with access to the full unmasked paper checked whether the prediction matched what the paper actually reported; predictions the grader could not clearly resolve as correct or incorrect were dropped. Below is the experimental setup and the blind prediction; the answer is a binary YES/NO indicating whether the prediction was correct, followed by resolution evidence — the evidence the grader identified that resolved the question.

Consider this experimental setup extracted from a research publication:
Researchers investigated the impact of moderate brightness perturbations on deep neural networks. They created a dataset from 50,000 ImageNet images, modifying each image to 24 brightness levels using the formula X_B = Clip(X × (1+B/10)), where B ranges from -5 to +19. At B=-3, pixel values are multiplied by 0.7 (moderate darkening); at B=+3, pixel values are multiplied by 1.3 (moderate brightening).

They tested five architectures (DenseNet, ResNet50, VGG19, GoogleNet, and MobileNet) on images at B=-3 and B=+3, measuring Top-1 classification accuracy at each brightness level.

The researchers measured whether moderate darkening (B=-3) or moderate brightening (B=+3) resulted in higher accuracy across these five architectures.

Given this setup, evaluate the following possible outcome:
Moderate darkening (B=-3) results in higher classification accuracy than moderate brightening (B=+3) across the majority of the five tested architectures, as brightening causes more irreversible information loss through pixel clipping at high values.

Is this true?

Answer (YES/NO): YES